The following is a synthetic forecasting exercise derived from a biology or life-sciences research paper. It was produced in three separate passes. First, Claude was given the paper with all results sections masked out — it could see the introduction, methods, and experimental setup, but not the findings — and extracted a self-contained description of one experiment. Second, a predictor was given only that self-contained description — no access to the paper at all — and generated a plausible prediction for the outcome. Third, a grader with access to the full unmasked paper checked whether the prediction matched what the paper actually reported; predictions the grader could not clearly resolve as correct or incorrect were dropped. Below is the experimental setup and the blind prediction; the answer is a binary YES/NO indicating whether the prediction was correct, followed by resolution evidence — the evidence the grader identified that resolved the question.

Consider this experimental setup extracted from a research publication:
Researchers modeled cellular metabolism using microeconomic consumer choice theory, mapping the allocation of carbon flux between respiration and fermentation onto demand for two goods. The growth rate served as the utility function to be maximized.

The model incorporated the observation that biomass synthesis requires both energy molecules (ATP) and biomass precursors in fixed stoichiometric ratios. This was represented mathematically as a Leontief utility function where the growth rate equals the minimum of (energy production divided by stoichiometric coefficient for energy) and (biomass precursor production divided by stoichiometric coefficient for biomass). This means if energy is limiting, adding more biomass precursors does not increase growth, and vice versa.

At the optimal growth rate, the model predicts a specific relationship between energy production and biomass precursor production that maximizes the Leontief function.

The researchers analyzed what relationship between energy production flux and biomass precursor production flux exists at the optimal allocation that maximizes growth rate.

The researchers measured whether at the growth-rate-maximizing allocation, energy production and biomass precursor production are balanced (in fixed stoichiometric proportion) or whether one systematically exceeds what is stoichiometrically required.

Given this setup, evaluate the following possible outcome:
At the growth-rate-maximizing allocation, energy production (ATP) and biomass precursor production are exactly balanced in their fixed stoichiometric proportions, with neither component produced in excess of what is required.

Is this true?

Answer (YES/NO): YES